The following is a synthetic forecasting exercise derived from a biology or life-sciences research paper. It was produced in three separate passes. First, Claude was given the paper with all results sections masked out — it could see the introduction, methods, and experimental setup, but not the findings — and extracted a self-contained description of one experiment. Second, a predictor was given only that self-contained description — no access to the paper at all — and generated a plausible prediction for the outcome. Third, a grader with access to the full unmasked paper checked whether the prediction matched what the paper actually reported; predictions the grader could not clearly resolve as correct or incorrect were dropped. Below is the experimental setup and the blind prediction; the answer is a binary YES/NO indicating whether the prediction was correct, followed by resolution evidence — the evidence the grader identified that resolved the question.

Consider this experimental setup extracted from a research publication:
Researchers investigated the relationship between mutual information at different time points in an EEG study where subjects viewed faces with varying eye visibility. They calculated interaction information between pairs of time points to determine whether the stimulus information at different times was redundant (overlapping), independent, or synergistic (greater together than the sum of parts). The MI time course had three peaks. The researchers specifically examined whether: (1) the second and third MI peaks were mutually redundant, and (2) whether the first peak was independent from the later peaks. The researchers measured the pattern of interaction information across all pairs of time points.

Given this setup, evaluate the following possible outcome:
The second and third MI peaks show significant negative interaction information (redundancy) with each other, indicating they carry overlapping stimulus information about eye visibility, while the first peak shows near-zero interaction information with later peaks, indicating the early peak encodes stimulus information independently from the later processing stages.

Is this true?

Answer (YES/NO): YES